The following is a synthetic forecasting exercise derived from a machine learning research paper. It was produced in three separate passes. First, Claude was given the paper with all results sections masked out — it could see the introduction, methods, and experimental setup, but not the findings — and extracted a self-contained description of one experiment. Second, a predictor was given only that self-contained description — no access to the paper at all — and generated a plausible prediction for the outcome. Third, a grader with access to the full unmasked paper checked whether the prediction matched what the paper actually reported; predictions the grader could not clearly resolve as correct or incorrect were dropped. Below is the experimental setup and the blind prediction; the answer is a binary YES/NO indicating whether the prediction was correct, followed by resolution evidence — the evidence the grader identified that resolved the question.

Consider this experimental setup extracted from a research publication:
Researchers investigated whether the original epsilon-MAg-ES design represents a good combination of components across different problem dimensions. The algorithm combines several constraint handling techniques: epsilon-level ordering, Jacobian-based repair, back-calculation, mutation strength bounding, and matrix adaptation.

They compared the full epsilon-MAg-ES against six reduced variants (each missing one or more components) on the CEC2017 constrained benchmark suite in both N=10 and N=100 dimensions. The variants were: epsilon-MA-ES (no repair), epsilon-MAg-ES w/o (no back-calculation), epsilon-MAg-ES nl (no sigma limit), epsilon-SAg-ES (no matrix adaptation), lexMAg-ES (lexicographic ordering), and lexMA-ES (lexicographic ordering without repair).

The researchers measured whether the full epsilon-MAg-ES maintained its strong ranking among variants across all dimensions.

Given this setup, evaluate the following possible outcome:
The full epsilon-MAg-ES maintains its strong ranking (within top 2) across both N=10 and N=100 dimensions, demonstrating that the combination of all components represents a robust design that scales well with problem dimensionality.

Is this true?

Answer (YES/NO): NO